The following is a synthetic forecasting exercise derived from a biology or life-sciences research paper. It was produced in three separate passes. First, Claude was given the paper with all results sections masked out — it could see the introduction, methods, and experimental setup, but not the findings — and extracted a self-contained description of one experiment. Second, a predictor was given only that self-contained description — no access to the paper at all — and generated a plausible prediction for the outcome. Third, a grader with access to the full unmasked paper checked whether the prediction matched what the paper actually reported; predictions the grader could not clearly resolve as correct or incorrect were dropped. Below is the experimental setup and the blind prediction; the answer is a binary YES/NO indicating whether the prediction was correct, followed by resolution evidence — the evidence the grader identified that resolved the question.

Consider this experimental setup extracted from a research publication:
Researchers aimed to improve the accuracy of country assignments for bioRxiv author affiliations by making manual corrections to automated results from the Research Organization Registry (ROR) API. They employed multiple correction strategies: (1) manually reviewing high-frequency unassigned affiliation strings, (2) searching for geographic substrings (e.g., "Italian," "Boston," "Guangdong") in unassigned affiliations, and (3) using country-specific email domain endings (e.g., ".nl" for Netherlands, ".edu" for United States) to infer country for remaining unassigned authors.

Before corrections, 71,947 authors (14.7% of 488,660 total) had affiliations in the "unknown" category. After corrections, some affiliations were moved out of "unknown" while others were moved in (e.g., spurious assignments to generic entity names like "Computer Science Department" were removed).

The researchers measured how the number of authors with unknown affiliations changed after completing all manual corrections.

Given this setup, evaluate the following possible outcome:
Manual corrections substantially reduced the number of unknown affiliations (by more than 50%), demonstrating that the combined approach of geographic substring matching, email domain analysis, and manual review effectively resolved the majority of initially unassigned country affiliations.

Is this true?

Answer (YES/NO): NO